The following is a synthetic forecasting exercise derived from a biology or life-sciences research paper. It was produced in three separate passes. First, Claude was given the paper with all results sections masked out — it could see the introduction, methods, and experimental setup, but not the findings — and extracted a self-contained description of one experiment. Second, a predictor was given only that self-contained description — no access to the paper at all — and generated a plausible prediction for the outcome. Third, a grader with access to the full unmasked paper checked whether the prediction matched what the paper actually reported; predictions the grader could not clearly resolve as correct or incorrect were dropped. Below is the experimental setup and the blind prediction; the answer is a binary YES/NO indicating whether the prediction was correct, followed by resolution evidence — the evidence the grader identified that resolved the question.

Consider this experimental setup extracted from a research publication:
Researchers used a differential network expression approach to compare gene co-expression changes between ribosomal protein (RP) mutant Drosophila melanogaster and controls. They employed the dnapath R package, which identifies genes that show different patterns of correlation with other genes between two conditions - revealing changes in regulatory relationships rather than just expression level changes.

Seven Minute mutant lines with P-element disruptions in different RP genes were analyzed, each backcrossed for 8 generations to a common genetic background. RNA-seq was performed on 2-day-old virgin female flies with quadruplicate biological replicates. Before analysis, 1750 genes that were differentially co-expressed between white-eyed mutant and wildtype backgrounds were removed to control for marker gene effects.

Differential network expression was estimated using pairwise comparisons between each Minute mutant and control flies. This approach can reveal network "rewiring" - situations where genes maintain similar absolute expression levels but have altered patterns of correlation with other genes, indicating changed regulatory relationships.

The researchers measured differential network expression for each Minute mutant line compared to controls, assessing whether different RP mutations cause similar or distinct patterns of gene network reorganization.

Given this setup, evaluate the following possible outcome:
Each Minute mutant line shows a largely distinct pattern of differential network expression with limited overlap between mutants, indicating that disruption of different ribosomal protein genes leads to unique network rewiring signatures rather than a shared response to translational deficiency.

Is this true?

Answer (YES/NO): NO